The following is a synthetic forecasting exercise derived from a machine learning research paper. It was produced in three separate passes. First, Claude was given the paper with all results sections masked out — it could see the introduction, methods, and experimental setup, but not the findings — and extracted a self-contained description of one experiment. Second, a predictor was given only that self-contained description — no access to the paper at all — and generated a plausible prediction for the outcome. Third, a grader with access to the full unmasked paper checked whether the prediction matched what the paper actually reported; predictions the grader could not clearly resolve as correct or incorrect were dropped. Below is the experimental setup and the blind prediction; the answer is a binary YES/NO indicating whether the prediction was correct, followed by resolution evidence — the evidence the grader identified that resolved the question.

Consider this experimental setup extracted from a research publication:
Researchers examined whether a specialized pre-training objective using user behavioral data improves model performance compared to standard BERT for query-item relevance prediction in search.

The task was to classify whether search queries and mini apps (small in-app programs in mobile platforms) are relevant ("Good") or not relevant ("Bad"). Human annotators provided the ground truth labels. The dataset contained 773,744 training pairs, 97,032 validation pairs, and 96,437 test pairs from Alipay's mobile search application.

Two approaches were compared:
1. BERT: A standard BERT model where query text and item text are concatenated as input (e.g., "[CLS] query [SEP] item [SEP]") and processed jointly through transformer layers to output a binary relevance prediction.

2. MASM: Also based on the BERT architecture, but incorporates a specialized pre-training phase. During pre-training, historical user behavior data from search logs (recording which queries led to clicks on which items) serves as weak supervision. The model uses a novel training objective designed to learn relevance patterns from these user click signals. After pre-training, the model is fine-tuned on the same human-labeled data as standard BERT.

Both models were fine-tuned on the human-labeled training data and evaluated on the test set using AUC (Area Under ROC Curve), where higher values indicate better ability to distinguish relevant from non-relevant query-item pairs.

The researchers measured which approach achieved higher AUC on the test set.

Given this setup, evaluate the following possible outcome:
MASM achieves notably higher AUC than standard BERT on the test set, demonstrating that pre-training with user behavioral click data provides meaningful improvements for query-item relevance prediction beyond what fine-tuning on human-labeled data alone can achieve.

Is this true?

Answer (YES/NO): NO